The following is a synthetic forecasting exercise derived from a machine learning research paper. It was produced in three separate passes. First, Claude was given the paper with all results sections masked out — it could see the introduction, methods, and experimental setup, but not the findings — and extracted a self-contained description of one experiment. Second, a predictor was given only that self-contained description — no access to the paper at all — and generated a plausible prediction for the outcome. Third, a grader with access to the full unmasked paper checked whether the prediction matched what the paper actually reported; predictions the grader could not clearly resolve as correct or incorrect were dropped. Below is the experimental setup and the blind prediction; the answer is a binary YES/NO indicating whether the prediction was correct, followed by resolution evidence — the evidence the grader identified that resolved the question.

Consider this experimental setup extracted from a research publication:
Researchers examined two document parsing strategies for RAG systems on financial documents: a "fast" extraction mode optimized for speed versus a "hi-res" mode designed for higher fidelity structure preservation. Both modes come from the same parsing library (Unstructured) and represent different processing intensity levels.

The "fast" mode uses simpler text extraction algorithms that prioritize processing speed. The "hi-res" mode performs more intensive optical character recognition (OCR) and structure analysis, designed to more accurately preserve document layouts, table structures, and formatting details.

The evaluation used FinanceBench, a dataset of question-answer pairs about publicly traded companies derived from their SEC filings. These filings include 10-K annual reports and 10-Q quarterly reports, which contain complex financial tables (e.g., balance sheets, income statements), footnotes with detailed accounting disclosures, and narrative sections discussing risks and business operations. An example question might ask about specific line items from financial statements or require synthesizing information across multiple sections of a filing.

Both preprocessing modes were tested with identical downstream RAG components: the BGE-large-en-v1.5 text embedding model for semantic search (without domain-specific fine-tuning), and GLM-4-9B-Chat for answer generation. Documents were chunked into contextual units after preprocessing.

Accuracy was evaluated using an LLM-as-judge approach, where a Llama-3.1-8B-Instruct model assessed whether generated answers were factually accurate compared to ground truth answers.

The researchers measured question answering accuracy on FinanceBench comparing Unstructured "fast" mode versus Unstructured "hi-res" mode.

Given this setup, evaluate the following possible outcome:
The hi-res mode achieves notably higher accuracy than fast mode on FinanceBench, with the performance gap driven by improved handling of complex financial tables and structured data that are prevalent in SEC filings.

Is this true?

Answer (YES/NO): NO